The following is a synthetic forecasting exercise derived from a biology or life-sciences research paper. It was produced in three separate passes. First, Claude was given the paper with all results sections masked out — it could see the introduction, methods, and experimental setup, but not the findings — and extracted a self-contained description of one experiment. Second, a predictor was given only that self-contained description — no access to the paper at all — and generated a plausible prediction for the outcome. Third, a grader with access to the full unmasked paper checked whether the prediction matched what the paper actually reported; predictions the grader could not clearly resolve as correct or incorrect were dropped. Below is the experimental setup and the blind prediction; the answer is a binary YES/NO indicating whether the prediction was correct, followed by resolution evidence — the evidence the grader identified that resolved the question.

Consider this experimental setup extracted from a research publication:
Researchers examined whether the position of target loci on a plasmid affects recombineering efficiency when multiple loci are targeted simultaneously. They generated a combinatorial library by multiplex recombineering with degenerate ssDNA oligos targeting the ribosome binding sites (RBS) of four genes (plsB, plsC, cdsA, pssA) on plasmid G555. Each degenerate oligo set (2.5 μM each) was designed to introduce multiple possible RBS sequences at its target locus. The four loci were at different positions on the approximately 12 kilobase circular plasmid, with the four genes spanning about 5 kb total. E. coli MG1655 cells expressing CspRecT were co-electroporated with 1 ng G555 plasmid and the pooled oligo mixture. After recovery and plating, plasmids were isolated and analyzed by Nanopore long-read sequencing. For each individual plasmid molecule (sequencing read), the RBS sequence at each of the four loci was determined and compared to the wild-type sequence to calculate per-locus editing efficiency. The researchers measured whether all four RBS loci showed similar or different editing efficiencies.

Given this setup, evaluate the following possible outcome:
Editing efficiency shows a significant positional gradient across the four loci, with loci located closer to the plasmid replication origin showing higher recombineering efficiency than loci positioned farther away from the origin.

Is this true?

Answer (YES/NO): NO